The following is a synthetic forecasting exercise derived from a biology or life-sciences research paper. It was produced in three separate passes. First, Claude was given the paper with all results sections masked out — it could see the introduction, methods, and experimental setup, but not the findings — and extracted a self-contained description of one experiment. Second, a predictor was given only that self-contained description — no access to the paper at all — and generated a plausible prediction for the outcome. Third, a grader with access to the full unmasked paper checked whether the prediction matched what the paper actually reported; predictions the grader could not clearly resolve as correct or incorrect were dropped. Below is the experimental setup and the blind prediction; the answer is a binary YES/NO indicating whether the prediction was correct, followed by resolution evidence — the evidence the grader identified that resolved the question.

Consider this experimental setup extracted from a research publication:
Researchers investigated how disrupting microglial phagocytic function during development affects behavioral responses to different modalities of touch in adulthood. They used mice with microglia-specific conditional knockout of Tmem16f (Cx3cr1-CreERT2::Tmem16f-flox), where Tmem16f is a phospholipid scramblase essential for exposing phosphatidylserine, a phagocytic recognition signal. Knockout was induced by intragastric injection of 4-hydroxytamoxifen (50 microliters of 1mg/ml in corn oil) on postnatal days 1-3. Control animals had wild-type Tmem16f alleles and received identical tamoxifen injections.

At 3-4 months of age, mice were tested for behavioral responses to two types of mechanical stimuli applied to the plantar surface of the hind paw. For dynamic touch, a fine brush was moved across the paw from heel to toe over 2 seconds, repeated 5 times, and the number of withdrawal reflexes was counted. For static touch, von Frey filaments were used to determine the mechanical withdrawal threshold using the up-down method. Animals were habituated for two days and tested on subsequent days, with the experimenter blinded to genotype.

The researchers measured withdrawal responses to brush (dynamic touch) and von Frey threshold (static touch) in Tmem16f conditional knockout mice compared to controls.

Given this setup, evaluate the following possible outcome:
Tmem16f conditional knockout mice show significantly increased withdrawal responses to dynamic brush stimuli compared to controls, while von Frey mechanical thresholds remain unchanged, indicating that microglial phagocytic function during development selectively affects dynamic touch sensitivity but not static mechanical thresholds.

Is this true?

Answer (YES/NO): YES